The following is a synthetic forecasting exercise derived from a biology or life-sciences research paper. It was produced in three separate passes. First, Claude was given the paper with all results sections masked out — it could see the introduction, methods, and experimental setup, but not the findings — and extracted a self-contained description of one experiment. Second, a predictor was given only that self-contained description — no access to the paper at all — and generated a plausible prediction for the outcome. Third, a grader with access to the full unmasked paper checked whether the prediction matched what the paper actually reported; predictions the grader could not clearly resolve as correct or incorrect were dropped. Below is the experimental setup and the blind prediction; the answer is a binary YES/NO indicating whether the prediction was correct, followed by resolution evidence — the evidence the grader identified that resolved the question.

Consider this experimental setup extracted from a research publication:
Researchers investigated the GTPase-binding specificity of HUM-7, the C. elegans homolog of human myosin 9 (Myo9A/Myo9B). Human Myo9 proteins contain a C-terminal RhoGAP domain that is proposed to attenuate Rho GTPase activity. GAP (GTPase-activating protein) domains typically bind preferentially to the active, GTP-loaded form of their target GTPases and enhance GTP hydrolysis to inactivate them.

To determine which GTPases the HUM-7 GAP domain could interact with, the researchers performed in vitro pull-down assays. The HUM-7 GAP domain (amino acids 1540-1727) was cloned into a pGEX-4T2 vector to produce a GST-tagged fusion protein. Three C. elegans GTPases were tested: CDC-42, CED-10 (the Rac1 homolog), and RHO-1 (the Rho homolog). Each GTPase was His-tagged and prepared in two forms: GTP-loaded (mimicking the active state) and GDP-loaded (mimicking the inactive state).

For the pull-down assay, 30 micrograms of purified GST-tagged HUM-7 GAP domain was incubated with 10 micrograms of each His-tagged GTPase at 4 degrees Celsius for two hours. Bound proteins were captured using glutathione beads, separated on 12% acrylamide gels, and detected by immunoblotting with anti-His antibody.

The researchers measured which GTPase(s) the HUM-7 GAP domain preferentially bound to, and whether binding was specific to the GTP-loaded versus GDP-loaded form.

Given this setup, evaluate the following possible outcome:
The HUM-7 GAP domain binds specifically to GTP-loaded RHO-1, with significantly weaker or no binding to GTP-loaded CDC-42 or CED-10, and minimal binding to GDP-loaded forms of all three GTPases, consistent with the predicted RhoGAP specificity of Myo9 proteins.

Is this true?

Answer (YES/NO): NO